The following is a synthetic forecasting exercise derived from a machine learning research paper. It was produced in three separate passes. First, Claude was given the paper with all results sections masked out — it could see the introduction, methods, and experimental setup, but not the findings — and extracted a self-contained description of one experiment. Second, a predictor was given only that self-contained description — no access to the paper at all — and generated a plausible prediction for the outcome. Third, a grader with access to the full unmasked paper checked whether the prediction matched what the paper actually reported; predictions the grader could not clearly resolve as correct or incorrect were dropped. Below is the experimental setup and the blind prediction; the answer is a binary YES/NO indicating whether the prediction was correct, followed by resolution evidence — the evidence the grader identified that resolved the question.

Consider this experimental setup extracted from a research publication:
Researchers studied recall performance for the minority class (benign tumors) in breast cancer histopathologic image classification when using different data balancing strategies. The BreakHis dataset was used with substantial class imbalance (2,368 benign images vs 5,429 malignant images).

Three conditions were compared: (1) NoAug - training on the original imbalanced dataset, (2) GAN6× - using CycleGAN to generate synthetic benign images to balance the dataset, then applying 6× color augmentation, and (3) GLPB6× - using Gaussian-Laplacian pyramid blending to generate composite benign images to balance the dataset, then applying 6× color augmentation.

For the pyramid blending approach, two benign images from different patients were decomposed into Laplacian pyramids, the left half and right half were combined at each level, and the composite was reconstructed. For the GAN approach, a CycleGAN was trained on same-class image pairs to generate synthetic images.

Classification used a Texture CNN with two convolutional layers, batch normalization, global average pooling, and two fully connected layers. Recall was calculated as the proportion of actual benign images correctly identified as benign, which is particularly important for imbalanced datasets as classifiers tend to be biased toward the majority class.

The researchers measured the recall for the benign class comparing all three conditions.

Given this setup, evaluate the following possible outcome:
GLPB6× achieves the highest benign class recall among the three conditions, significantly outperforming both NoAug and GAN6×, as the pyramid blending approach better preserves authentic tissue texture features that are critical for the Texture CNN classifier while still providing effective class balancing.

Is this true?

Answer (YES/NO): NO